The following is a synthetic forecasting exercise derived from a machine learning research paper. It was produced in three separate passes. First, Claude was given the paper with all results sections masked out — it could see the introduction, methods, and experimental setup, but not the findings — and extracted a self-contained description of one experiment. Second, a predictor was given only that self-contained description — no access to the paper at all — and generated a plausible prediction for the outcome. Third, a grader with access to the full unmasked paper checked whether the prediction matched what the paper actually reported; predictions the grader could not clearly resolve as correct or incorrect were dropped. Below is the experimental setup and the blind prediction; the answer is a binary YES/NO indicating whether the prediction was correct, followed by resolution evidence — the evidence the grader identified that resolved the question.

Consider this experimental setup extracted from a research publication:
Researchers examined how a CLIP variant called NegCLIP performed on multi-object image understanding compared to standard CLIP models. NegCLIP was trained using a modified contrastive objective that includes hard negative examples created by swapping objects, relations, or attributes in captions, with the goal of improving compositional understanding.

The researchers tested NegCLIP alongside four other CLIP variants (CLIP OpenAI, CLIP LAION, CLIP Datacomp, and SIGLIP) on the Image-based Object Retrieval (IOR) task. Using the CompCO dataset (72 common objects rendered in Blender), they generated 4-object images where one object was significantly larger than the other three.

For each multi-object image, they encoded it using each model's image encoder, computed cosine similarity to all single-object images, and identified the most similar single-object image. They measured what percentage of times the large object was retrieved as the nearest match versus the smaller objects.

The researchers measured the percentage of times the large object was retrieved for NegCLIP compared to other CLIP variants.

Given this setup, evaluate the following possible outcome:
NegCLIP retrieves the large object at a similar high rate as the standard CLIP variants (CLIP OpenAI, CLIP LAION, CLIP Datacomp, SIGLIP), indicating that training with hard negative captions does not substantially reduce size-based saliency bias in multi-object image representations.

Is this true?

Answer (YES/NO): YES